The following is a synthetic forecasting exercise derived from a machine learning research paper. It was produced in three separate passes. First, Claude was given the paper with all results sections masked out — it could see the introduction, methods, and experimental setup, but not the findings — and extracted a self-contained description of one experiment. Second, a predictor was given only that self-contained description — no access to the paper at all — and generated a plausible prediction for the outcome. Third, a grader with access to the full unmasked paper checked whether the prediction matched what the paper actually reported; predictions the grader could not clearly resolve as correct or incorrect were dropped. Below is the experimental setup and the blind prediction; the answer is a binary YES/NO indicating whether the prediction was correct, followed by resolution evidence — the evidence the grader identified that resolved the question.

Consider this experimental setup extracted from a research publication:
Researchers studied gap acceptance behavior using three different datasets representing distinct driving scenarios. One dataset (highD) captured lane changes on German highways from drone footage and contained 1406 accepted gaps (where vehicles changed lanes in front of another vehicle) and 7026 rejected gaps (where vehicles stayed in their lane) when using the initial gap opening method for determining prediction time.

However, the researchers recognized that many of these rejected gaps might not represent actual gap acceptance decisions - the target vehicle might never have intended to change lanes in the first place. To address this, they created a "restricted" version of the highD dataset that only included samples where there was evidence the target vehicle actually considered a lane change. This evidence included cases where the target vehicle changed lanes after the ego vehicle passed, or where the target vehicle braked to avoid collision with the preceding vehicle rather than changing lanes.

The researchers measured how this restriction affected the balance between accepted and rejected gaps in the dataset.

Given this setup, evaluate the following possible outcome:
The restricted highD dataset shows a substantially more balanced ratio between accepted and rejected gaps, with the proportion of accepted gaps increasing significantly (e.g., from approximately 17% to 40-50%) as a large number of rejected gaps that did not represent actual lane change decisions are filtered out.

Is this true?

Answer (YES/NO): NO